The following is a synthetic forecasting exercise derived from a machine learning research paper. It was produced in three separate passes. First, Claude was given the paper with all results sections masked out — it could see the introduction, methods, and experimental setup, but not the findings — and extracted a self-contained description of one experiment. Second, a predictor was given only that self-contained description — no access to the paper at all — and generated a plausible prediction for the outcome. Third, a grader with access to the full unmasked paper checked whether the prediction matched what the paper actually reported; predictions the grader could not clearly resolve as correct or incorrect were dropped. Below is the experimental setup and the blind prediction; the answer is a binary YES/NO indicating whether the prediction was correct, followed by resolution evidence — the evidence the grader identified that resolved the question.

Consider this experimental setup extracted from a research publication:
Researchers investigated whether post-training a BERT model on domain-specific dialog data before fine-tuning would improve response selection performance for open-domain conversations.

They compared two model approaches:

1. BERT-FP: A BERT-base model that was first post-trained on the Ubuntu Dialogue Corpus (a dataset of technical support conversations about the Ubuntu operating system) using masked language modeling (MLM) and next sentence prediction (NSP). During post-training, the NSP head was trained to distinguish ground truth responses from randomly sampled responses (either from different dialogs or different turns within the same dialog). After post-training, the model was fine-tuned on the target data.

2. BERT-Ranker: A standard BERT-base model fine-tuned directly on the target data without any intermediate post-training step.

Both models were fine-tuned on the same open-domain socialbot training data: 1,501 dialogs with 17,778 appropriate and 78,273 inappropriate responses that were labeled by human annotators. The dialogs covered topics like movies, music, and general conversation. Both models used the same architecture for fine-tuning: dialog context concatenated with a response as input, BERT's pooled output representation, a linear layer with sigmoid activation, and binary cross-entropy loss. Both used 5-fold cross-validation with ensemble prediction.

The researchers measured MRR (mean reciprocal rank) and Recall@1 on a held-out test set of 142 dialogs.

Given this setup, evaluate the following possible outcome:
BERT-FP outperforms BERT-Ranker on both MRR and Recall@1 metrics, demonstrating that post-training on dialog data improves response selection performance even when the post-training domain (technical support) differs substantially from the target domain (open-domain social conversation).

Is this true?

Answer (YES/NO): NO